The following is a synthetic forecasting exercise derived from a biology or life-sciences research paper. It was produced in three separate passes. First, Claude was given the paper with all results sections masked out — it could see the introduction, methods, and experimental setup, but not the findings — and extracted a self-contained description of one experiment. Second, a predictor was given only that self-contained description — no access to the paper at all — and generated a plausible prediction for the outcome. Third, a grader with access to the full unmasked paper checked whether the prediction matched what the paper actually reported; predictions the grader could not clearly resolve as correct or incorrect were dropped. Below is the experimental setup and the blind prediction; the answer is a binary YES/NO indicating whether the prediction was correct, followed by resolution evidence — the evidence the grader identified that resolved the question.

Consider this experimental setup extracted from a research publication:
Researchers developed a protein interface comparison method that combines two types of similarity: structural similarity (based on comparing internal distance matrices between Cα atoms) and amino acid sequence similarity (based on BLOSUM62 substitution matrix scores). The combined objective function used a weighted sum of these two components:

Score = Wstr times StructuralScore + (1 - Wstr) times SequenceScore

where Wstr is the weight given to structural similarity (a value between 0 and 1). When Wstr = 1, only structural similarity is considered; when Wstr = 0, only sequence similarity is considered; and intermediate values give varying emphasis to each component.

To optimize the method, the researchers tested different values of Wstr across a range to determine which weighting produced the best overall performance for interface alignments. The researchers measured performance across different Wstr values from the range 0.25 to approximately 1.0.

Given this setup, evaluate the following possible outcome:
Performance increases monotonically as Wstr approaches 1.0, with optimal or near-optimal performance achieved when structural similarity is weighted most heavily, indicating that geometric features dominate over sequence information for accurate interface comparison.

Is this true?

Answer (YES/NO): NO